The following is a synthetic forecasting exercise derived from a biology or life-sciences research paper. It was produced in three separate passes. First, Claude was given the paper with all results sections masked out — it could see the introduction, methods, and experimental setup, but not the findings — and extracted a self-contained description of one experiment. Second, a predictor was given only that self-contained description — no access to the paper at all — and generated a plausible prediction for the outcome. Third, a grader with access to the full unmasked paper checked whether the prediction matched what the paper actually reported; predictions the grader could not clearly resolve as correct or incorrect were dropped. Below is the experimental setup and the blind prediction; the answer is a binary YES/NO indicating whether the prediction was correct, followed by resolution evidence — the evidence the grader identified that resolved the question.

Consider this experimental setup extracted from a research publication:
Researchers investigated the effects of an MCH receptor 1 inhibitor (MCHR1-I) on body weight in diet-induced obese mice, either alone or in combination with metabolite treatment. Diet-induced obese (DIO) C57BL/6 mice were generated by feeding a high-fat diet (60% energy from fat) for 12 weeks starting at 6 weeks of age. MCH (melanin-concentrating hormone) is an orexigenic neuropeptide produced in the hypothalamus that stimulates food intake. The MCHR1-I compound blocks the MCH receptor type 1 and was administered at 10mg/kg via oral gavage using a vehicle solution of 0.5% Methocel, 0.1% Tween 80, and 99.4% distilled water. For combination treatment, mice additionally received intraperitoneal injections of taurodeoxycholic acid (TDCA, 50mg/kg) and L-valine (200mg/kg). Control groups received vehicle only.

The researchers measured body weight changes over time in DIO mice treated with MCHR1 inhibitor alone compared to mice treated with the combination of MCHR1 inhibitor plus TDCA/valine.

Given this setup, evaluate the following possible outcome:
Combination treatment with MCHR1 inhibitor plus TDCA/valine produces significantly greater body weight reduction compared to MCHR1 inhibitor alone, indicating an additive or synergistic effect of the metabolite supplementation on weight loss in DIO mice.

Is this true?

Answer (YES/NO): NO